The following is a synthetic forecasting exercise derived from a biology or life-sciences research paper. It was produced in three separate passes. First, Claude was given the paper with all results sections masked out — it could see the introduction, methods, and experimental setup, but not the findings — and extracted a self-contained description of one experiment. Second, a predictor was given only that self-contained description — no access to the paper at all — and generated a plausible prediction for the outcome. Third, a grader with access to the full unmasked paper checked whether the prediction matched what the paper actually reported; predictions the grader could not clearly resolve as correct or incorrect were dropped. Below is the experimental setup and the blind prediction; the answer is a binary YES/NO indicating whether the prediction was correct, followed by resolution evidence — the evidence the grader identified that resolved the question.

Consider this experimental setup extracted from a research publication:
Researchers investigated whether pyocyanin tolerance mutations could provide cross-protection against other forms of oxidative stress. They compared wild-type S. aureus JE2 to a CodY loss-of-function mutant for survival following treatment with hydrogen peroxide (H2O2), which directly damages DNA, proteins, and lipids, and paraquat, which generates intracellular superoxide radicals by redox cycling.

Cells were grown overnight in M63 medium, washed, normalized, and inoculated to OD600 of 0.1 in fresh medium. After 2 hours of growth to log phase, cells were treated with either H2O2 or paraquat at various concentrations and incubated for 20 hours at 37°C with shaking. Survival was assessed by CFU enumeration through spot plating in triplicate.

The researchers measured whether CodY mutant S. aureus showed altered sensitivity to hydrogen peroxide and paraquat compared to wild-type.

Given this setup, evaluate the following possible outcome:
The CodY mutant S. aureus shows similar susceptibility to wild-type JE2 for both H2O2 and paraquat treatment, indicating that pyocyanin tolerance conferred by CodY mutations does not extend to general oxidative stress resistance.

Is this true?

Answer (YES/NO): NO